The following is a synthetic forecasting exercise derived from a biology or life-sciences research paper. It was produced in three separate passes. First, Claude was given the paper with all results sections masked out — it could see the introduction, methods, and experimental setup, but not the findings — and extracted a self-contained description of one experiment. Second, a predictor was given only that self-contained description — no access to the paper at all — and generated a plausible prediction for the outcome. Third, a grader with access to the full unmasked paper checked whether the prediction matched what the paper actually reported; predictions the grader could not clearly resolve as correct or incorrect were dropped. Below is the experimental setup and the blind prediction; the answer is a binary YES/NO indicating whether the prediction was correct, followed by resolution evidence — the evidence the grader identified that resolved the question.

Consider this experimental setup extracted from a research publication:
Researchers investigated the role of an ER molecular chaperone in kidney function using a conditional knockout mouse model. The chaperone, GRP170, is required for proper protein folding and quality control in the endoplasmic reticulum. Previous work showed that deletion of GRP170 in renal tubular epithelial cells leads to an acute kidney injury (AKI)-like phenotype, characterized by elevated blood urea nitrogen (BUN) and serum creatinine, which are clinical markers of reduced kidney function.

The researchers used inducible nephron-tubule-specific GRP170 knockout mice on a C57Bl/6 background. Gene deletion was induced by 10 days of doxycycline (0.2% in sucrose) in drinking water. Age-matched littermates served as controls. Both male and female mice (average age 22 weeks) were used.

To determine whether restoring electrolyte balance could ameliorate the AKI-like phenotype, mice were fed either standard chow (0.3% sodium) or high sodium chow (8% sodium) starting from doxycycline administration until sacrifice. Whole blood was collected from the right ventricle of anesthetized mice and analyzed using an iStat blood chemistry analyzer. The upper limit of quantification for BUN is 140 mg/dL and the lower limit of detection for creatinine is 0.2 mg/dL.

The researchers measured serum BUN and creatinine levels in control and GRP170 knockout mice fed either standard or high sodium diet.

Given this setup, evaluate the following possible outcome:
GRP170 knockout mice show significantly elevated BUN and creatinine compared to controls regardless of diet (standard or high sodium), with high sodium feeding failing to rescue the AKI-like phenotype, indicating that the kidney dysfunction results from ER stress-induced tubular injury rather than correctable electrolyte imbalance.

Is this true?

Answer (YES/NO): NO